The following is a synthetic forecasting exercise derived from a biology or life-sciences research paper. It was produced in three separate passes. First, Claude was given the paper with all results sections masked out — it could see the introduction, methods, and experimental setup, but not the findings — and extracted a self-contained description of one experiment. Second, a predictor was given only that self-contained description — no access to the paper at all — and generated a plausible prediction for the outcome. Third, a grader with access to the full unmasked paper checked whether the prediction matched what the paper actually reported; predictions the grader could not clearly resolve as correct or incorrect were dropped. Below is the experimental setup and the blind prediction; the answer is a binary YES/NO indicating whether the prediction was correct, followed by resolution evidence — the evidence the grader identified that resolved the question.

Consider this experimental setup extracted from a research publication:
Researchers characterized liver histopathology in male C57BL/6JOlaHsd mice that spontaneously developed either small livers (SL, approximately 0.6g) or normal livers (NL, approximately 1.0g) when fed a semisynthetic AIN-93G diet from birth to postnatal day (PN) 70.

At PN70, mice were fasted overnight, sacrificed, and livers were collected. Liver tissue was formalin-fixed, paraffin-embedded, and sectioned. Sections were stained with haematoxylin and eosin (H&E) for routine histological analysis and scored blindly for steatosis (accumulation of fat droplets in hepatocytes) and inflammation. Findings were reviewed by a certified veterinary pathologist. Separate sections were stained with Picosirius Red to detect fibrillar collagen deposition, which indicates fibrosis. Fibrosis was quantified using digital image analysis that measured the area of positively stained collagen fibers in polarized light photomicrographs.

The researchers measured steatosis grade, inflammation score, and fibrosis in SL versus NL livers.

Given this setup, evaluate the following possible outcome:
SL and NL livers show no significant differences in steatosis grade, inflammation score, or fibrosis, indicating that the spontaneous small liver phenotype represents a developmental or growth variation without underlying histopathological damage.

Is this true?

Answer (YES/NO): NO